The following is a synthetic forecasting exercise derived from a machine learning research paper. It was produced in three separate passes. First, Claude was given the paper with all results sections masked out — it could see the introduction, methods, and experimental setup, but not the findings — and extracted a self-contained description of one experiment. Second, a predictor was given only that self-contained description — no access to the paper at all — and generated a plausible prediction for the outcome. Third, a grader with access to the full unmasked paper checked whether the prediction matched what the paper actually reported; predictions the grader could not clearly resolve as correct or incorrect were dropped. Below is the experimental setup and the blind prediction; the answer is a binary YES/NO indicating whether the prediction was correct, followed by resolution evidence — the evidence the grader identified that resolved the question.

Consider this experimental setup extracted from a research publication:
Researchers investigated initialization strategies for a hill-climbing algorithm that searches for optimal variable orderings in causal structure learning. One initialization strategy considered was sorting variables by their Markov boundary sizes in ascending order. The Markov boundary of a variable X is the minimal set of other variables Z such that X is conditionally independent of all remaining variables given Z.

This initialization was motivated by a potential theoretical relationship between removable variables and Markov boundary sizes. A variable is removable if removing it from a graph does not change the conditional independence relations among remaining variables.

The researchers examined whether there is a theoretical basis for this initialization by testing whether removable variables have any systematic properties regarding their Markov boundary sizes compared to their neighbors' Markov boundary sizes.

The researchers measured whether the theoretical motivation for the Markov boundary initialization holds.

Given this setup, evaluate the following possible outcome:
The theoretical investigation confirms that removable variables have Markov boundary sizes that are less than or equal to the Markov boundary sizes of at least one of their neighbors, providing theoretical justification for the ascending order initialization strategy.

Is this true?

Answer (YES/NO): YES